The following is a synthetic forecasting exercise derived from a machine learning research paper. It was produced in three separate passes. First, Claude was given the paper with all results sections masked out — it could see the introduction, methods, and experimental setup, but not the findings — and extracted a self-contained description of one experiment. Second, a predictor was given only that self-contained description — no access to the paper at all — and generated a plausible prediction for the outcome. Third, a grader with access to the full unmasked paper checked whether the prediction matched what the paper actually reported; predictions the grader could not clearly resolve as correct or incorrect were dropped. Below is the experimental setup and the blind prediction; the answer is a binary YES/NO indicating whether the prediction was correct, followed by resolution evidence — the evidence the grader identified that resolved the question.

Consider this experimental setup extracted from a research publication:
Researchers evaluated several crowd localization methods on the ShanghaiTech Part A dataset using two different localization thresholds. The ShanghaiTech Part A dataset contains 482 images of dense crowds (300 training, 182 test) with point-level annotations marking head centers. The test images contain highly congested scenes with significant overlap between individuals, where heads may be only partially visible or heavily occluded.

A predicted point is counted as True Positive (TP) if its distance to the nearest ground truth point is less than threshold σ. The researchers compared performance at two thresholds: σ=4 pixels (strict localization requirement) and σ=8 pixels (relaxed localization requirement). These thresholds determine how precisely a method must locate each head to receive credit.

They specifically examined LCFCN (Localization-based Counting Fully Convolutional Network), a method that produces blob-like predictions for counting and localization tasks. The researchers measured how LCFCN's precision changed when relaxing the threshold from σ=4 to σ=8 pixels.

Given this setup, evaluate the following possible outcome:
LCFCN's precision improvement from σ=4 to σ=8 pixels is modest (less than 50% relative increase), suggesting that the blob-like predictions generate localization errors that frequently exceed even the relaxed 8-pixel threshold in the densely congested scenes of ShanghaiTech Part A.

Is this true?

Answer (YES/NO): NO